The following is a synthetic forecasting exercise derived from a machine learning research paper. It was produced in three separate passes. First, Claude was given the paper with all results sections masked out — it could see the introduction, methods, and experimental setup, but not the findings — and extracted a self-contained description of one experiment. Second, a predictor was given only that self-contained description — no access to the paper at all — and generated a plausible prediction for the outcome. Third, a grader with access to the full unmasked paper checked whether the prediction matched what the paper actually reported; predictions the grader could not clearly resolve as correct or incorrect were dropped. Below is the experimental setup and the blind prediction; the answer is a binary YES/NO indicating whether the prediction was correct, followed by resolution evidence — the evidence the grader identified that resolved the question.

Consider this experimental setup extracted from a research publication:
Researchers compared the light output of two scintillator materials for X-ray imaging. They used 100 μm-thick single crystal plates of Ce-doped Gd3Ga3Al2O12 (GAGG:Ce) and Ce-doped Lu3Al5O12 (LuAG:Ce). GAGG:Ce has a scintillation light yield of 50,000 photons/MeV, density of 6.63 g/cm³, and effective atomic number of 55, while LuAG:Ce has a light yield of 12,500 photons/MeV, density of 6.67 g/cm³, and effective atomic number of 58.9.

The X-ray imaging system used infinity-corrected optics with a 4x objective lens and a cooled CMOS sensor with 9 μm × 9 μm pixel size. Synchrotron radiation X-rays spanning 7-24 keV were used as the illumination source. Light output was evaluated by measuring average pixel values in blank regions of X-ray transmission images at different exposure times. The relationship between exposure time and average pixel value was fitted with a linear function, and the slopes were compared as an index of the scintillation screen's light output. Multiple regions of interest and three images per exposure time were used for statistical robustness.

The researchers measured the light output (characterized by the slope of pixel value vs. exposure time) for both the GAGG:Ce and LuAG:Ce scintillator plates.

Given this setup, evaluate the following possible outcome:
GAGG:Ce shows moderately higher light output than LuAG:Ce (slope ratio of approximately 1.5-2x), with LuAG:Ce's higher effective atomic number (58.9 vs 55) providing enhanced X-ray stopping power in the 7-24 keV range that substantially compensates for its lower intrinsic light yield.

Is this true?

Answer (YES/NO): NO